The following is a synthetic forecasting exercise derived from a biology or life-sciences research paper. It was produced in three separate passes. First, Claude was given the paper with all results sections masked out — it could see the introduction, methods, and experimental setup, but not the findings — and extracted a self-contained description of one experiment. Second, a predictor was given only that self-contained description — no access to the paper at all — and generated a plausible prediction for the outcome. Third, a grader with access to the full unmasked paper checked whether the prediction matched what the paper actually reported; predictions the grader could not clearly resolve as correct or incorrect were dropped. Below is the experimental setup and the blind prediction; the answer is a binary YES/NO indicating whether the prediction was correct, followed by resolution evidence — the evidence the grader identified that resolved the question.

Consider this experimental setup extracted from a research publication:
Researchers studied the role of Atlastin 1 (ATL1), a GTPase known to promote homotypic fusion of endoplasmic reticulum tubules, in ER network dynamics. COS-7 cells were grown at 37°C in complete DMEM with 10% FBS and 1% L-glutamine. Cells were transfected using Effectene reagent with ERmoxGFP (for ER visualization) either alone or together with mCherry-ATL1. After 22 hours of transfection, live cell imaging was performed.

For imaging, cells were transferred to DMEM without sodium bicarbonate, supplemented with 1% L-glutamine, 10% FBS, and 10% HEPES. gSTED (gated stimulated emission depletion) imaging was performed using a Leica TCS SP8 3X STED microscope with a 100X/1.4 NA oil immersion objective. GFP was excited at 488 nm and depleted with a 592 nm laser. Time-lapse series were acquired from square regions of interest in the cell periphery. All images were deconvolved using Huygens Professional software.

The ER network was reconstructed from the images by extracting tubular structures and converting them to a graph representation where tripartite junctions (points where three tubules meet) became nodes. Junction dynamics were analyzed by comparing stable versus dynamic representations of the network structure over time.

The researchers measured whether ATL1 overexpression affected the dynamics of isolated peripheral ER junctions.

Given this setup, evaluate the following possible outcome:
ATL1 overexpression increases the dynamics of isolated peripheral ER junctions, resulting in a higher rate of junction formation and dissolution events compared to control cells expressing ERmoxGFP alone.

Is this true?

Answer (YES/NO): YES